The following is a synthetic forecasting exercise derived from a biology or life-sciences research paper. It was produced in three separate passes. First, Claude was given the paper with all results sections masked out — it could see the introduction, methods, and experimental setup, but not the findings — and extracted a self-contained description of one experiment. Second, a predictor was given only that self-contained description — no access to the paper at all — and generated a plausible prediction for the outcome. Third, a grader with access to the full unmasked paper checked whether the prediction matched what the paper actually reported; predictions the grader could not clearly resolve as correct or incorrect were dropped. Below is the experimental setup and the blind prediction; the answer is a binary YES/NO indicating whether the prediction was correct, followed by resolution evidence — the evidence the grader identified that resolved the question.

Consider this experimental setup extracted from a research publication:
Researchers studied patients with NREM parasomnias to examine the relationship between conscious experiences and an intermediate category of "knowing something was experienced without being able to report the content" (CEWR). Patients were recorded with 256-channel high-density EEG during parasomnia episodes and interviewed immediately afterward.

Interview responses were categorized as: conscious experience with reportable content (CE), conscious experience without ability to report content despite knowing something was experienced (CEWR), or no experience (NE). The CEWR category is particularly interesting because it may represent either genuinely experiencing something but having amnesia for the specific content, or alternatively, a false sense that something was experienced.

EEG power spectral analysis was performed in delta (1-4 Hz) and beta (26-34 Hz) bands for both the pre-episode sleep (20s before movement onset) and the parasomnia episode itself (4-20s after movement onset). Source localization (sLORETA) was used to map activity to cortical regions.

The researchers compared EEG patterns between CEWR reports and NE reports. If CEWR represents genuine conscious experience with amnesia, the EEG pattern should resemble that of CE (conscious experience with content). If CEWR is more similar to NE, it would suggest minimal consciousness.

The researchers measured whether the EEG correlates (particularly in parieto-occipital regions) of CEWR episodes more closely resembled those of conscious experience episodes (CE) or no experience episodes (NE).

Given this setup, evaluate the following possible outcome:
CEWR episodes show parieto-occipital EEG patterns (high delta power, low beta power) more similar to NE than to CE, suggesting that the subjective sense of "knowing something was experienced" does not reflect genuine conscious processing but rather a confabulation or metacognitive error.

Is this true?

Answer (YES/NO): NO